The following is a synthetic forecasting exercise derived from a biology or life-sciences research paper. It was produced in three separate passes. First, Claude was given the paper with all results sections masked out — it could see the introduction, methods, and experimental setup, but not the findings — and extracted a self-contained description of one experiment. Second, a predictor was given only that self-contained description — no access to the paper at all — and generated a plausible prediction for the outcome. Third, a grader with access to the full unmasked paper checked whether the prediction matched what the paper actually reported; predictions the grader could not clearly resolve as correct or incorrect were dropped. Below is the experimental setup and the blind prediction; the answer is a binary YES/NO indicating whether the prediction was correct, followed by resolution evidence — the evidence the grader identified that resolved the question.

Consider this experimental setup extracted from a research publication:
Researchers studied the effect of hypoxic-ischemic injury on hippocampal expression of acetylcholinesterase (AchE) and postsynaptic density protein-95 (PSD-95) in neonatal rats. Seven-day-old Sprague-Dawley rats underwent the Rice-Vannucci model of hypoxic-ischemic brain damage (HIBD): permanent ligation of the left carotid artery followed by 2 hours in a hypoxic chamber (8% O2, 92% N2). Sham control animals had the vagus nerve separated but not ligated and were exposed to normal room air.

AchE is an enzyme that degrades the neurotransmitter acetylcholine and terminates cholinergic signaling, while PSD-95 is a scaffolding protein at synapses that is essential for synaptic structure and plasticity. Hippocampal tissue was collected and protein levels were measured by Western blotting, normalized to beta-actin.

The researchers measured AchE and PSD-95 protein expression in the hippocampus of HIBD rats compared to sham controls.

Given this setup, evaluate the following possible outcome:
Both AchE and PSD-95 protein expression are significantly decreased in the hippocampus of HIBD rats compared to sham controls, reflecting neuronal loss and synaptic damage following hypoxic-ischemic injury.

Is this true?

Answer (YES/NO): NO